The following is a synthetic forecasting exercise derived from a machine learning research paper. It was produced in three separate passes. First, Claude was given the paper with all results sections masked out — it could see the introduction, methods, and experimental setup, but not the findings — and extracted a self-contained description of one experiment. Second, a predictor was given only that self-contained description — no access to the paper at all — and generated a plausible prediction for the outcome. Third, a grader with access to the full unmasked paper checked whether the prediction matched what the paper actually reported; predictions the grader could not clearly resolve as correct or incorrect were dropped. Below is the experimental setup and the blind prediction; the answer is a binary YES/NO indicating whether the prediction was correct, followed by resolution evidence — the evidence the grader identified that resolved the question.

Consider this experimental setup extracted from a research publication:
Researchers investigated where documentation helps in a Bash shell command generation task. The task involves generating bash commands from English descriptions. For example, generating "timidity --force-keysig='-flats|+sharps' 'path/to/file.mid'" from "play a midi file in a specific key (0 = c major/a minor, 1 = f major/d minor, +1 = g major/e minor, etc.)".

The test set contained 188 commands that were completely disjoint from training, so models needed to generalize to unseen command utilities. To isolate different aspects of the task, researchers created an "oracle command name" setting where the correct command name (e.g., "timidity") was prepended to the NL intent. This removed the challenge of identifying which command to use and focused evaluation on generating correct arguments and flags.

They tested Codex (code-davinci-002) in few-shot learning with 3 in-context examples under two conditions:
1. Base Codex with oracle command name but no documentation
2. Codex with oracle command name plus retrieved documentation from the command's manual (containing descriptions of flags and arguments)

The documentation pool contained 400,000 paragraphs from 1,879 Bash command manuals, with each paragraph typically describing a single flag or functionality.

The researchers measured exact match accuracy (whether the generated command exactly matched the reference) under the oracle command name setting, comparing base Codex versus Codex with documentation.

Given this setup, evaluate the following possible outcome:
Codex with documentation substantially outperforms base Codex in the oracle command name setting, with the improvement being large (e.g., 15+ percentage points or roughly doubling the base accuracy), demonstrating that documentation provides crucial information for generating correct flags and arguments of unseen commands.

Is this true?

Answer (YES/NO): NO